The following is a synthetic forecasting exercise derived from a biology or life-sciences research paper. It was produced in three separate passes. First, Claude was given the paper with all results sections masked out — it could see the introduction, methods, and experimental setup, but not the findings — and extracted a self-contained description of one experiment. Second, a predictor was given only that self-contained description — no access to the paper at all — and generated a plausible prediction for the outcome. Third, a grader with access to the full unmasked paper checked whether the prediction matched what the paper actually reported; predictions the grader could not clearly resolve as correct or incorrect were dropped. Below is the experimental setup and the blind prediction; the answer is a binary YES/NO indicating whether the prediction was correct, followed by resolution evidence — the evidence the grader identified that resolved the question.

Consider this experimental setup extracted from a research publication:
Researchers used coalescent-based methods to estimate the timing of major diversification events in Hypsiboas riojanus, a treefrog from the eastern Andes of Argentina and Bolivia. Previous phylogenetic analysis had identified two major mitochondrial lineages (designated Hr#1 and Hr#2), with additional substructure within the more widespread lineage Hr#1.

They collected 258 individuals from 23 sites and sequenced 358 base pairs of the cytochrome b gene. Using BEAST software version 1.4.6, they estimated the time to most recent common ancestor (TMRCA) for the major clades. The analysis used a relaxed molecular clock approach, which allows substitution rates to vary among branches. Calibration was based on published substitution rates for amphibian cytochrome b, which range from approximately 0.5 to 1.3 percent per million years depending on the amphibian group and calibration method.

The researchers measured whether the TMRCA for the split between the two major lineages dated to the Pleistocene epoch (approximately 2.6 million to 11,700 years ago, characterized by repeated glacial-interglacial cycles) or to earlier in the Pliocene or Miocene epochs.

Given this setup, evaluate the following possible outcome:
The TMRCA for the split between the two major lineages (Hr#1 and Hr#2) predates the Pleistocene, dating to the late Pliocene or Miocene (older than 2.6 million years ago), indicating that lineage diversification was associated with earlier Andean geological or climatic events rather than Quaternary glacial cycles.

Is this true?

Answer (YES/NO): NO